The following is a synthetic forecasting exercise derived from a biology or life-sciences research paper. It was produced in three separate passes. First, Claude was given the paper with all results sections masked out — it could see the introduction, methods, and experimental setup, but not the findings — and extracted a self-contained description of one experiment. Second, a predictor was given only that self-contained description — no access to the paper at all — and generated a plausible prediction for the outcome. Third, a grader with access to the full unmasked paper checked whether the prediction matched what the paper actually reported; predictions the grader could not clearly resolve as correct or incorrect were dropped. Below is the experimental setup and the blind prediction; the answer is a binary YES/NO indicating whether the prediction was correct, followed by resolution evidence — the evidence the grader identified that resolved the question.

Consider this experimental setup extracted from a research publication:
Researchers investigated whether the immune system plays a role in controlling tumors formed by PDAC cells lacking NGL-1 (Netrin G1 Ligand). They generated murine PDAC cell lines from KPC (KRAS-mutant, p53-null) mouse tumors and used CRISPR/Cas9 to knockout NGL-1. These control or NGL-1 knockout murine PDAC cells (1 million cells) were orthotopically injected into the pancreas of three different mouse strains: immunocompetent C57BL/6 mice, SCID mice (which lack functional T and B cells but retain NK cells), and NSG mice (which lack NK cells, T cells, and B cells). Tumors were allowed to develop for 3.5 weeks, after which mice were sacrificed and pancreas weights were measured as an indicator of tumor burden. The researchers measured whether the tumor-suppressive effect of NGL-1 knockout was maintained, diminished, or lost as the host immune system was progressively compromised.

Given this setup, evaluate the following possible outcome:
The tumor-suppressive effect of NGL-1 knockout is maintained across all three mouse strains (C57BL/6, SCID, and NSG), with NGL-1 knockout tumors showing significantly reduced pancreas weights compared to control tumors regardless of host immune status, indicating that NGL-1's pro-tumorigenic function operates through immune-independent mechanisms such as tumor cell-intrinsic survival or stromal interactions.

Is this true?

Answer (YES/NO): YES